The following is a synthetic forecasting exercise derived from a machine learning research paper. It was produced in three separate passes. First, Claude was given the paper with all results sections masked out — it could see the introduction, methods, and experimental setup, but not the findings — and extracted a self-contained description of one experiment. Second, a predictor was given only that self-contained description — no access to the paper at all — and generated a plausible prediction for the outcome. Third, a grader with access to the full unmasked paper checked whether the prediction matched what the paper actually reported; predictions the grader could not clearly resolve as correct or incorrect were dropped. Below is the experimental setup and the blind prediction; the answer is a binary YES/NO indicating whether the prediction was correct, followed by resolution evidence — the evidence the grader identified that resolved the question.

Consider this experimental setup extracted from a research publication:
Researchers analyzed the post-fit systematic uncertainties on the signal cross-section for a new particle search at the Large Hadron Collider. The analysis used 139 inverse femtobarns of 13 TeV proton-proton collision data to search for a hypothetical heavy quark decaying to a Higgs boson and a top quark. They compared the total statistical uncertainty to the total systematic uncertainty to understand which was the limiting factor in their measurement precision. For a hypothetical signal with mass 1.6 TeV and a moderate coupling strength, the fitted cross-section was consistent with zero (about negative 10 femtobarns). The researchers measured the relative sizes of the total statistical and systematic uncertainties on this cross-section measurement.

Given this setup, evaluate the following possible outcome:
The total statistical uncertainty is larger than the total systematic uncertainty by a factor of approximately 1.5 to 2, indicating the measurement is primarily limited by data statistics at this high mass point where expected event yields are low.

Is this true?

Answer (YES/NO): NO